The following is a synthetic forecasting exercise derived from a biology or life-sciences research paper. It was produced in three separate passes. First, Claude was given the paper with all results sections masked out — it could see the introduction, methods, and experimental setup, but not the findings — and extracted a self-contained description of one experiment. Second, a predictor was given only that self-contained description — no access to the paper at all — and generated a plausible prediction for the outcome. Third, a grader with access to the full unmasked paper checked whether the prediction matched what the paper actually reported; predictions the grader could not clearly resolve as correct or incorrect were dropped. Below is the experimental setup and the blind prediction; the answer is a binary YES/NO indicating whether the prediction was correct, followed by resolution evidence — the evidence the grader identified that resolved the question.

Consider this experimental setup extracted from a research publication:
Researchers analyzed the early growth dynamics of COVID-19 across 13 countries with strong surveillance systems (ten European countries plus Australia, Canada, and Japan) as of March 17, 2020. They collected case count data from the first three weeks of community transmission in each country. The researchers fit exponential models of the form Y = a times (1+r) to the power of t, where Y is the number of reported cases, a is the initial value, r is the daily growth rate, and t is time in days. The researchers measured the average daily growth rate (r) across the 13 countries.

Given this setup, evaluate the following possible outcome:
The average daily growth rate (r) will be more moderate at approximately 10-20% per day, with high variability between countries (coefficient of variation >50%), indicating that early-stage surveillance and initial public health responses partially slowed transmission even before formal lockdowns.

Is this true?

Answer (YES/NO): NO